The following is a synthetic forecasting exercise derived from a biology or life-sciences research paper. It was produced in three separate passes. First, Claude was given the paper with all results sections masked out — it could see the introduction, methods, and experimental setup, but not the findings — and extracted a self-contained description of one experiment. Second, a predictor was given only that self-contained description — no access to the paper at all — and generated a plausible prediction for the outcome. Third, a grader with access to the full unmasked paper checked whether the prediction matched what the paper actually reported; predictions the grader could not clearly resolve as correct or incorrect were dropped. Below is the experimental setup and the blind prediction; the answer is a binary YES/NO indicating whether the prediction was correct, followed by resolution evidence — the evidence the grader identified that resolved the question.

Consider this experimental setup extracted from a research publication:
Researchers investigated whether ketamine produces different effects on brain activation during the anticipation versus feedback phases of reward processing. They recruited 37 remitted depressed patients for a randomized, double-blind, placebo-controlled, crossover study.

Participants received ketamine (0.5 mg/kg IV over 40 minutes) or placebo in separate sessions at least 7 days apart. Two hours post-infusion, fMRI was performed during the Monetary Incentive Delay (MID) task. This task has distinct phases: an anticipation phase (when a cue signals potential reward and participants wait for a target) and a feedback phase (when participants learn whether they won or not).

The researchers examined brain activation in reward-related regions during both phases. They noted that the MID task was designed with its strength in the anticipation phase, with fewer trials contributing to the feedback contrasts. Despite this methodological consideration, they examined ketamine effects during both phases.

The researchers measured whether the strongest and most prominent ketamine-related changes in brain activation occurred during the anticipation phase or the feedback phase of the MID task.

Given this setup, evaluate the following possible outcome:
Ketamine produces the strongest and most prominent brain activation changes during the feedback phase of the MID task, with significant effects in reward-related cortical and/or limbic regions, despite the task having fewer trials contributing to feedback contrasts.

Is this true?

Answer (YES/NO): YES